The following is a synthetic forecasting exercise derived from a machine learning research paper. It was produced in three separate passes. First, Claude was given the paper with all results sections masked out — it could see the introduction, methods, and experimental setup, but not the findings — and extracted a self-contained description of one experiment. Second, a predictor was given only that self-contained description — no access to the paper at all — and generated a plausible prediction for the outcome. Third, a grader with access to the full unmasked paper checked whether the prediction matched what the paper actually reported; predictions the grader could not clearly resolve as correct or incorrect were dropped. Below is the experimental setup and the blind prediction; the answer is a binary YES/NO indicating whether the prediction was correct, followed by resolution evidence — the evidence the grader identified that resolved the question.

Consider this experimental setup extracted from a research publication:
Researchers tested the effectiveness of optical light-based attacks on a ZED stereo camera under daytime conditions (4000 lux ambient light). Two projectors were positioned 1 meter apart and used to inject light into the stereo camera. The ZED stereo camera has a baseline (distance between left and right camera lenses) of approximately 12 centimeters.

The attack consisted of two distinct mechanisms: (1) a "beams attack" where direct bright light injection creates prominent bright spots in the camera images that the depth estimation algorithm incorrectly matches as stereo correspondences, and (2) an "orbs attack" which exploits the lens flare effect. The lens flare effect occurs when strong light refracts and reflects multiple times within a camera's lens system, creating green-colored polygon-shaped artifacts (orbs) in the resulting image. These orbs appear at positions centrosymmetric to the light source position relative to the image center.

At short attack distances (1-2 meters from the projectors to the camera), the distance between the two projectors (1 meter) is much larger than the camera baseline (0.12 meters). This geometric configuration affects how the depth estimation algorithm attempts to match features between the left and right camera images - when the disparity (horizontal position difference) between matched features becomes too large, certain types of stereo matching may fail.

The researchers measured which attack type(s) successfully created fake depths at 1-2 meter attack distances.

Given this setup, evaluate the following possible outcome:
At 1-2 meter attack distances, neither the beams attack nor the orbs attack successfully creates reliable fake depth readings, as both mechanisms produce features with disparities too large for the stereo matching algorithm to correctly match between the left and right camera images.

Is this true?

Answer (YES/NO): NO